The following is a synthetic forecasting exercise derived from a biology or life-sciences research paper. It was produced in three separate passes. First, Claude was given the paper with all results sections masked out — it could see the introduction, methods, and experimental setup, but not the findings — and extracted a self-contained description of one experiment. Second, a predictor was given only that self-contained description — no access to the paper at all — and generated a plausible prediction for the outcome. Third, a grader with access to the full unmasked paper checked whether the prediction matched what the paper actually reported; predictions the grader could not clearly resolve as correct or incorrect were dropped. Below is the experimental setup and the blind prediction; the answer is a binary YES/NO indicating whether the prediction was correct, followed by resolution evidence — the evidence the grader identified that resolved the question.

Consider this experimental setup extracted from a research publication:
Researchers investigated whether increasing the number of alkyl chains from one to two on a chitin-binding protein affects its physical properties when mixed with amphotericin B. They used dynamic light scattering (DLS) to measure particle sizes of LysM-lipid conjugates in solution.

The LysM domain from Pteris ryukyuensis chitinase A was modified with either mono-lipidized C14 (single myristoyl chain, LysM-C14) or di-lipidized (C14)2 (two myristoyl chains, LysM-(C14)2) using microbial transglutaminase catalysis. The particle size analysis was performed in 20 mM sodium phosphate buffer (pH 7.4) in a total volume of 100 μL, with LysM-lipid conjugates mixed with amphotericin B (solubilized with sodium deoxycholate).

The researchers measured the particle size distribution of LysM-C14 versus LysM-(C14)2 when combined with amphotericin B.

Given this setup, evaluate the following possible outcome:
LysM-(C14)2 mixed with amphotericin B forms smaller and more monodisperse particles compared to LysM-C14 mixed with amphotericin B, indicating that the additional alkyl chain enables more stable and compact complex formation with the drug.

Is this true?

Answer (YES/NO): NO